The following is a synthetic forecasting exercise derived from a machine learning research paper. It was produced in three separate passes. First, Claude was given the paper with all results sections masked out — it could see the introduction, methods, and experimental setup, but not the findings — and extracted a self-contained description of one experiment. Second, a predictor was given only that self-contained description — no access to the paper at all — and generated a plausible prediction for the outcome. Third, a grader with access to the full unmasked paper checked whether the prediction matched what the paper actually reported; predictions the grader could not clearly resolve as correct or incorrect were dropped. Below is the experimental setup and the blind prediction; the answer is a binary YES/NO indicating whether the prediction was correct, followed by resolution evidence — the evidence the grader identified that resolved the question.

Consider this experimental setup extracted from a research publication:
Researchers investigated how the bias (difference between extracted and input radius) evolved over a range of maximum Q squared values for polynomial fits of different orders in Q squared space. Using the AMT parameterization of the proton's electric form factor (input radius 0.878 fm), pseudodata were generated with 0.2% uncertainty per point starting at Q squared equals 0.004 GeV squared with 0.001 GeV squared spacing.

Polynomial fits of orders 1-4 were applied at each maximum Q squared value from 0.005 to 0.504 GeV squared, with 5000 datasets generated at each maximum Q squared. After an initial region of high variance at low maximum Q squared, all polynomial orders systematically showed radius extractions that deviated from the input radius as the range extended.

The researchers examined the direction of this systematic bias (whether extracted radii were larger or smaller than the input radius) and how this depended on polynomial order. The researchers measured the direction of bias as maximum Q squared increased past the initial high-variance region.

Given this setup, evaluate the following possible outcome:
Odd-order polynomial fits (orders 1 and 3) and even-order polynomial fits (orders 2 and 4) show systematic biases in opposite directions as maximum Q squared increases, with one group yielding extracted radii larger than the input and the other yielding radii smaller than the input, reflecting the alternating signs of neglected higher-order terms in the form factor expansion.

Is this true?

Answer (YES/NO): NO